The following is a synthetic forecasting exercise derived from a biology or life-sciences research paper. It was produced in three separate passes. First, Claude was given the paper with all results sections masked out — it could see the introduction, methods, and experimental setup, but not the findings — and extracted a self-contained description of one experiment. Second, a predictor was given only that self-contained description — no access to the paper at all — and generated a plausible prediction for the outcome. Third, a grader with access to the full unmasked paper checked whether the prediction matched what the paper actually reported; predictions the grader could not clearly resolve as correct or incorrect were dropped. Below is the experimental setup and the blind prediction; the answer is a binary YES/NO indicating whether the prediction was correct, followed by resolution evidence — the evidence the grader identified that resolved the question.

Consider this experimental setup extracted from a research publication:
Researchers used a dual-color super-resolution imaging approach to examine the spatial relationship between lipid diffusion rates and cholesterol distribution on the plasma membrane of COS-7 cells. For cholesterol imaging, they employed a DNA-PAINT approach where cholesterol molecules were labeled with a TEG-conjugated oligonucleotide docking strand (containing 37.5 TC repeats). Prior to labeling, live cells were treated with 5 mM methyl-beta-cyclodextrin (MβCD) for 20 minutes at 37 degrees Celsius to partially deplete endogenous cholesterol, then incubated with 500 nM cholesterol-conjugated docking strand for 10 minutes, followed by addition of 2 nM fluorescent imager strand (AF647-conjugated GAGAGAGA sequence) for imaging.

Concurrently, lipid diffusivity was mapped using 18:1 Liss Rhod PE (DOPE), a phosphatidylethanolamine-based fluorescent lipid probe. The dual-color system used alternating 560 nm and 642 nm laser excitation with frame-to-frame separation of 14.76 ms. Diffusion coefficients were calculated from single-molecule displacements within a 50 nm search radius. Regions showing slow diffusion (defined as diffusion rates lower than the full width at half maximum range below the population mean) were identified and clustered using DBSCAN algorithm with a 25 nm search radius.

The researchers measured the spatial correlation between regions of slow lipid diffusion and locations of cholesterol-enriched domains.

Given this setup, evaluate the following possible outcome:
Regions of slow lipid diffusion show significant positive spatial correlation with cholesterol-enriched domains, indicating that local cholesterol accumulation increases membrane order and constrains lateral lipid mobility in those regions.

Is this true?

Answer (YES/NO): YES